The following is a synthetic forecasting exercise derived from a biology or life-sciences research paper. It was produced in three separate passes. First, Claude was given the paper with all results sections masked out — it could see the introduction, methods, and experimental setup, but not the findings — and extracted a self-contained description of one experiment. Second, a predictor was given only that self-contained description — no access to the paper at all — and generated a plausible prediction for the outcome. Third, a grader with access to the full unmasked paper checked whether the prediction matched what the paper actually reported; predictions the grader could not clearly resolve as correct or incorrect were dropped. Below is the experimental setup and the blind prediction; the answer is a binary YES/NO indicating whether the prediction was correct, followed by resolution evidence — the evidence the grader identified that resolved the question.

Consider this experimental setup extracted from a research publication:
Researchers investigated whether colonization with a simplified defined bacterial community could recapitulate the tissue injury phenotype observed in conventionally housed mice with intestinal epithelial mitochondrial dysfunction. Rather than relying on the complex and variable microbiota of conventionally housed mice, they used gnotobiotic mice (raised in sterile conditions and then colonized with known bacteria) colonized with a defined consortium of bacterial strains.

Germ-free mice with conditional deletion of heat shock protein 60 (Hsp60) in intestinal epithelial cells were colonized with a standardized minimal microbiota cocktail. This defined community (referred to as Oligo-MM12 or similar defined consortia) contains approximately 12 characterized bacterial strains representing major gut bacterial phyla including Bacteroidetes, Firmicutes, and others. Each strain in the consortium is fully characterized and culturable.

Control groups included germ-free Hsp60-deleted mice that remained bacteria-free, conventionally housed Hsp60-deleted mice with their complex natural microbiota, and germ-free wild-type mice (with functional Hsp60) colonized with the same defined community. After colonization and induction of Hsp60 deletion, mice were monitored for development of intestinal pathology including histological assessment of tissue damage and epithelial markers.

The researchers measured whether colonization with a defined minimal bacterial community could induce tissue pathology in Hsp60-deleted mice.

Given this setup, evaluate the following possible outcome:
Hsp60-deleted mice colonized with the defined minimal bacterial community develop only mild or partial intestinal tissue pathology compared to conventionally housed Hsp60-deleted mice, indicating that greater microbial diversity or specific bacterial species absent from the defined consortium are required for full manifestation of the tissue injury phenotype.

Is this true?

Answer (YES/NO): NO